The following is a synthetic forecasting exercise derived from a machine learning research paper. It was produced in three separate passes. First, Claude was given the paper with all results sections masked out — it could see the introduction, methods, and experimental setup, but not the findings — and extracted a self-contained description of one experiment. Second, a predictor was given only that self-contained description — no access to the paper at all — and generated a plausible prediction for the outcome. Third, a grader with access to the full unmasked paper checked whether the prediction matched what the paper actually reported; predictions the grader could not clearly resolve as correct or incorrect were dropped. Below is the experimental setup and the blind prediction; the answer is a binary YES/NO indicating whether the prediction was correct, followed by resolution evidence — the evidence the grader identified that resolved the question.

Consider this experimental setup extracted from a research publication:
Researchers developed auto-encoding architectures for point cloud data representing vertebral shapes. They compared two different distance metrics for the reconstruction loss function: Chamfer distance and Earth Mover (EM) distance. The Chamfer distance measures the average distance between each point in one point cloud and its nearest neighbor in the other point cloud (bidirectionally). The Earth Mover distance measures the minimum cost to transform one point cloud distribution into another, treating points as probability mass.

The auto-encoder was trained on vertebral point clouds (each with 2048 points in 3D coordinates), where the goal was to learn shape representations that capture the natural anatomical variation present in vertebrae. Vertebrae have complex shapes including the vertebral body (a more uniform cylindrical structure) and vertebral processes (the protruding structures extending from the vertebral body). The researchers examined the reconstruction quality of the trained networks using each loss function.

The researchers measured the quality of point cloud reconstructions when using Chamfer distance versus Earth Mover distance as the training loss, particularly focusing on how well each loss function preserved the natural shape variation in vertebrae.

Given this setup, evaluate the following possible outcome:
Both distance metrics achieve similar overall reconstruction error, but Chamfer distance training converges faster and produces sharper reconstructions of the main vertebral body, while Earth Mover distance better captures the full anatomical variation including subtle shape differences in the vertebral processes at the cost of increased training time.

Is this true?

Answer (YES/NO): NO